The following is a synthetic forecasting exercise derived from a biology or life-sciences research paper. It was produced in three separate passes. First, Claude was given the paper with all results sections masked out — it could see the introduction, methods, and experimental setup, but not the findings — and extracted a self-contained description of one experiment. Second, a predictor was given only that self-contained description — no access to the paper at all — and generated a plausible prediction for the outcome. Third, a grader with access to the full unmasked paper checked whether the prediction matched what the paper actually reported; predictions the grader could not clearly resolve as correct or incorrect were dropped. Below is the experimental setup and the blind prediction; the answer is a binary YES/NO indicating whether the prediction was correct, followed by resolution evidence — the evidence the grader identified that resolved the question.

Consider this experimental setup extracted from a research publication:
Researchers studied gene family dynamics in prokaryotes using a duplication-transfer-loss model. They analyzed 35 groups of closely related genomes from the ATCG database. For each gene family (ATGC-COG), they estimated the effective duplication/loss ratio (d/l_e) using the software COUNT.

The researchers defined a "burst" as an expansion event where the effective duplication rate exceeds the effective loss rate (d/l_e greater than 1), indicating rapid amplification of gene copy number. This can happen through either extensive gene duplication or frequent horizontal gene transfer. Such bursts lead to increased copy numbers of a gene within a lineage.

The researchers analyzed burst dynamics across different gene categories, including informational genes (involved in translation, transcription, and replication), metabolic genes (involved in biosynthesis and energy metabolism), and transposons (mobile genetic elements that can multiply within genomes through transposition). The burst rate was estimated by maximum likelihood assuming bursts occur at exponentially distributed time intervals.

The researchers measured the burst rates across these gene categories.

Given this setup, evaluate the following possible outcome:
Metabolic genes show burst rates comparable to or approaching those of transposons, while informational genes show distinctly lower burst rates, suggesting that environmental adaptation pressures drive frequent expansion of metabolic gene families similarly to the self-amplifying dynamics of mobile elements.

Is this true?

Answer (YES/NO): NO